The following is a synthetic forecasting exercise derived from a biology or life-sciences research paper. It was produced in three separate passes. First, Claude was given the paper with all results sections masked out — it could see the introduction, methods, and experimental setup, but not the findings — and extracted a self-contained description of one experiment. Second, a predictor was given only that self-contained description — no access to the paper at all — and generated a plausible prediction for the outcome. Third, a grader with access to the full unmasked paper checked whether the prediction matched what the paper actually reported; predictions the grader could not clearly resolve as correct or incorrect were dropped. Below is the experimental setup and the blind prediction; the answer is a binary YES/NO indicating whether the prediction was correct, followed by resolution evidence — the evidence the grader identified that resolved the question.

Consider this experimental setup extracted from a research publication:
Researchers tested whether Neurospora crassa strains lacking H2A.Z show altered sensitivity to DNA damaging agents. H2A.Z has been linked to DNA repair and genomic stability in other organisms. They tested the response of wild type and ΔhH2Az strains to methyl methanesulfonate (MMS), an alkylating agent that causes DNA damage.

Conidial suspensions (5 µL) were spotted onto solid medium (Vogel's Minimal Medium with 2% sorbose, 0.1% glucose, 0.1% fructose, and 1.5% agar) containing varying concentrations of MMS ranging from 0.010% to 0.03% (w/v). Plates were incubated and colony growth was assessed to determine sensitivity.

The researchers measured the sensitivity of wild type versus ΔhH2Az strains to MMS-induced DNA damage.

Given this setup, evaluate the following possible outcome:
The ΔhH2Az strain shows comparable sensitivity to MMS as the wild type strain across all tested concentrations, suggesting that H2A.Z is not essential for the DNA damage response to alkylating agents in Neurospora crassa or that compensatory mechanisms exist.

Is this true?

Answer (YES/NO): NO